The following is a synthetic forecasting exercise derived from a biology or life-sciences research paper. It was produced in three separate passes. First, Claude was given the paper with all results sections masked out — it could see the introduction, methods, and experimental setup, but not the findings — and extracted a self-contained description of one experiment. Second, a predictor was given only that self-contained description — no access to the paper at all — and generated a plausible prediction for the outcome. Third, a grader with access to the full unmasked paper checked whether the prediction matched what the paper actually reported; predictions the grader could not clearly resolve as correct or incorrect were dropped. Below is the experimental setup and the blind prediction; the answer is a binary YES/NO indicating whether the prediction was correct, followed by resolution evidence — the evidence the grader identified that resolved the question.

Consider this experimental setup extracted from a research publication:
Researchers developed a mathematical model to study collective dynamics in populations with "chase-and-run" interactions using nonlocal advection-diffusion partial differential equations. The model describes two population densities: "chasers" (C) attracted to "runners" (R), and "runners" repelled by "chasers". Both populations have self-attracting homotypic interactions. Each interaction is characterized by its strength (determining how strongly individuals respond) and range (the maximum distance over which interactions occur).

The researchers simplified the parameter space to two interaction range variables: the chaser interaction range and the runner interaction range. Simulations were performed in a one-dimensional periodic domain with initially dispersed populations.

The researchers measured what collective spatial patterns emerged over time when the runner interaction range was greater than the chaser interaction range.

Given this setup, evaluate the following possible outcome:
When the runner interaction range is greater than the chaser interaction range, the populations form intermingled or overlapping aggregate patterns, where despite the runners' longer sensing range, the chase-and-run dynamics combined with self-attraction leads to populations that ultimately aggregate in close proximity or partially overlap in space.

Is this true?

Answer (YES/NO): NO